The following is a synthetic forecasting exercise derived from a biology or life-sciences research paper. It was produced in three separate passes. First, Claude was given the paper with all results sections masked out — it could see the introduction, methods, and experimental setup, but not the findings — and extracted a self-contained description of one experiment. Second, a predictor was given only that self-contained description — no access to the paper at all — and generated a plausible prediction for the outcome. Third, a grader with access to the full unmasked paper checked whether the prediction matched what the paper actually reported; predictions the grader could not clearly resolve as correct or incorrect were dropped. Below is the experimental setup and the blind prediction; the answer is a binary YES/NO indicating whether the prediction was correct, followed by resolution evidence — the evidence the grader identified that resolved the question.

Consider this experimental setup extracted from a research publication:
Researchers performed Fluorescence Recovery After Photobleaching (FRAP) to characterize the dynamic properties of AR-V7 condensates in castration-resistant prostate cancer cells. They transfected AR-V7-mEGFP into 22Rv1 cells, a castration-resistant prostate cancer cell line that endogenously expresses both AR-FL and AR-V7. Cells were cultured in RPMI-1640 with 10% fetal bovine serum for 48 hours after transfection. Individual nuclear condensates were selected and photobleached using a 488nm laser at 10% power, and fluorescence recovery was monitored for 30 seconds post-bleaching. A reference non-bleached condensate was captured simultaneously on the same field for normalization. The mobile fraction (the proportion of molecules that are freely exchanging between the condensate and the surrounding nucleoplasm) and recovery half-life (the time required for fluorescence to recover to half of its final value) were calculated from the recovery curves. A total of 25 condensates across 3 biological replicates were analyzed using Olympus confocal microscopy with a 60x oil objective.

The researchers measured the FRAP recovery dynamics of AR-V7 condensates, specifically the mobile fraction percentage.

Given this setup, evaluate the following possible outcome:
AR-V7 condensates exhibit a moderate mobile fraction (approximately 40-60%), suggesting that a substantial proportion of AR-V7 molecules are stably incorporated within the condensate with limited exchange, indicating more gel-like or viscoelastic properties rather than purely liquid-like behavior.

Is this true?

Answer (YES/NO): YES